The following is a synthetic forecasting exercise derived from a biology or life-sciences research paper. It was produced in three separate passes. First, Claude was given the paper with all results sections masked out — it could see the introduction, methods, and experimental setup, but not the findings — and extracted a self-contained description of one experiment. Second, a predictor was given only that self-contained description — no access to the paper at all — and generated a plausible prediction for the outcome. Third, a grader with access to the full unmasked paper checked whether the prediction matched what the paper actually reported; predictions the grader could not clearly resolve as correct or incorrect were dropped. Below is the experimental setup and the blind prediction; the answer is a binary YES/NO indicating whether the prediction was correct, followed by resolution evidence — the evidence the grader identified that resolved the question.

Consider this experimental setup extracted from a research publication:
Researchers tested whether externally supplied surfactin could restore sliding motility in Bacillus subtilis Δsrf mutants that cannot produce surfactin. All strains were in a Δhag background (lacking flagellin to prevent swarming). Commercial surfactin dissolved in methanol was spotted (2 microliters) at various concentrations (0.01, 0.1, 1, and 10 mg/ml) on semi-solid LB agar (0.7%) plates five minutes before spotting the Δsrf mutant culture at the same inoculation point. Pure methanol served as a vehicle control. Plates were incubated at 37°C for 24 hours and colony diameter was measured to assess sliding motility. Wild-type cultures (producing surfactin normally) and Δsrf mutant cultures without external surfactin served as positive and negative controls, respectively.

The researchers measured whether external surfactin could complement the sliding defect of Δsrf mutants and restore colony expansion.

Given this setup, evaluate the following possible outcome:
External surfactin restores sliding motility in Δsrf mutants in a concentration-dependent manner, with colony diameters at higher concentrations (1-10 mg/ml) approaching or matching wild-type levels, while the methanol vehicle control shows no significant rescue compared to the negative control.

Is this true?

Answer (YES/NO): YES